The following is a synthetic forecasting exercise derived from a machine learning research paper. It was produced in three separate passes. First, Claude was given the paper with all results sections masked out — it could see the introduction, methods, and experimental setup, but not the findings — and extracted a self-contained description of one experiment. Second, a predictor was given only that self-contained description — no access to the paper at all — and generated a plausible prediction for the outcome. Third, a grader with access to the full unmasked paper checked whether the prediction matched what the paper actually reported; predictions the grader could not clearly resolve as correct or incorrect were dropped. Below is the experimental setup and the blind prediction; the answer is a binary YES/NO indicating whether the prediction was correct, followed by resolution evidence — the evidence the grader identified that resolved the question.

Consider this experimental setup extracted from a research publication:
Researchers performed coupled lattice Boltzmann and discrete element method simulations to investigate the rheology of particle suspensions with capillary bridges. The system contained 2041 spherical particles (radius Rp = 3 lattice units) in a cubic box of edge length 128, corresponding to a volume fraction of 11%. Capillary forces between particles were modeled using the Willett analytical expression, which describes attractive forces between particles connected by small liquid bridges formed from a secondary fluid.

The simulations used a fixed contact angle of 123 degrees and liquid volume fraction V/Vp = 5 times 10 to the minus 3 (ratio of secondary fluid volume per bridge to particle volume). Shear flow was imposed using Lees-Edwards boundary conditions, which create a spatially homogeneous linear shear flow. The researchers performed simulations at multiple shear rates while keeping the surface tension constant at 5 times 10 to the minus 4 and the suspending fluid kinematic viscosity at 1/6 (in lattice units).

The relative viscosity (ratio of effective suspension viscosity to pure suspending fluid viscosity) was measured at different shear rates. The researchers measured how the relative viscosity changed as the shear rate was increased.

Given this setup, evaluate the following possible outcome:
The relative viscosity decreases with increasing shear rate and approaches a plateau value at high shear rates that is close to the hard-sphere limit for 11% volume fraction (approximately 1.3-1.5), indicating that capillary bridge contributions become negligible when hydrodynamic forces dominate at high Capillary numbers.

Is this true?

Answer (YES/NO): NO